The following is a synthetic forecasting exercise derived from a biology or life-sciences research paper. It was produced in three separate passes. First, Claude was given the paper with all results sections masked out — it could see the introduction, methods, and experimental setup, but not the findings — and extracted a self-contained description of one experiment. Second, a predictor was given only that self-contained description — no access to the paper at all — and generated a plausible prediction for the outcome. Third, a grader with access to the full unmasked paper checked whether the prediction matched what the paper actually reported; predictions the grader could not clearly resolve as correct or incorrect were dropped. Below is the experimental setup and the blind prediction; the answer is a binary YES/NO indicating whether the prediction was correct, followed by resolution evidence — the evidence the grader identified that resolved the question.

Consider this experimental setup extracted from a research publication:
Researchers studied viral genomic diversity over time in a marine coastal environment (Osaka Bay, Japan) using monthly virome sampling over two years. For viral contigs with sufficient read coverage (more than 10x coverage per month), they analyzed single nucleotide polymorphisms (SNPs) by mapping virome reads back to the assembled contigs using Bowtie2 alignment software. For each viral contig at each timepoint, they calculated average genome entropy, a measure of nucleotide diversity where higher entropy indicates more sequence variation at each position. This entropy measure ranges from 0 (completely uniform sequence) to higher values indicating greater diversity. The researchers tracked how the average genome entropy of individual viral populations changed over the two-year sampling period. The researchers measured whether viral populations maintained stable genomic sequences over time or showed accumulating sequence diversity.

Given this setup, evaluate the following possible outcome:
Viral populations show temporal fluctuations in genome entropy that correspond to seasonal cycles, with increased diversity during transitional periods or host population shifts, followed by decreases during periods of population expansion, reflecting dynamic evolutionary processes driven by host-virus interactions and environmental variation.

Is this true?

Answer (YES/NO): NO